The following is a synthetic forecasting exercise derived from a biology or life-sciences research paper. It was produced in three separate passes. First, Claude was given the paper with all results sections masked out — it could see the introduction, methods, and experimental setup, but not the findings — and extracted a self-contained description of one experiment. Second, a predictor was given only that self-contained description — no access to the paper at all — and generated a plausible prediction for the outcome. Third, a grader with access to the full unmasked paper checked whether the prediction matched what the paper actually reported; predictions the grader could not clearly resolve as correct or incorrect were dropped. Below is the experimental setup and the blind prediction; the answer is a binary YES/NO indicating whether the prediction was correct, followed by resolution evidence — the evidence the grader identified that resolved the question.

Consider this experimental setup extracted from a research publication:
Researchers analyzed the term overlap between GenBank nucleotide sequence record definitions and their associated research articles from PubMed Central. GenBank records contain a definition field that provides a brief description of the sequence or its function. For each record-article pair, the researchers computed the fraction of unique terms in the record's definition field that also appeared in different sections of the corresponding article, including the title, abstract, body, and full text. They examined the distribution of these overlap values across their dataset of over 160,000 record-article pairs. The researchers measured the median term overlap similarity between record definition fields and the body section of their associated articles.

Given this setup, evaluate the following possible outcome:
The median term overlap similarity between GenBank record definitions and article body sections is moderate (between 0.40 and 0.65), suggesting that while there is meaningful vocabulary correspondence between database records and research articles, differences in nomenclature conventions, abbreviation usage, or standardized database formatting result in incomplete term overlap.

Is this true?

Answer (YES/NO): NO